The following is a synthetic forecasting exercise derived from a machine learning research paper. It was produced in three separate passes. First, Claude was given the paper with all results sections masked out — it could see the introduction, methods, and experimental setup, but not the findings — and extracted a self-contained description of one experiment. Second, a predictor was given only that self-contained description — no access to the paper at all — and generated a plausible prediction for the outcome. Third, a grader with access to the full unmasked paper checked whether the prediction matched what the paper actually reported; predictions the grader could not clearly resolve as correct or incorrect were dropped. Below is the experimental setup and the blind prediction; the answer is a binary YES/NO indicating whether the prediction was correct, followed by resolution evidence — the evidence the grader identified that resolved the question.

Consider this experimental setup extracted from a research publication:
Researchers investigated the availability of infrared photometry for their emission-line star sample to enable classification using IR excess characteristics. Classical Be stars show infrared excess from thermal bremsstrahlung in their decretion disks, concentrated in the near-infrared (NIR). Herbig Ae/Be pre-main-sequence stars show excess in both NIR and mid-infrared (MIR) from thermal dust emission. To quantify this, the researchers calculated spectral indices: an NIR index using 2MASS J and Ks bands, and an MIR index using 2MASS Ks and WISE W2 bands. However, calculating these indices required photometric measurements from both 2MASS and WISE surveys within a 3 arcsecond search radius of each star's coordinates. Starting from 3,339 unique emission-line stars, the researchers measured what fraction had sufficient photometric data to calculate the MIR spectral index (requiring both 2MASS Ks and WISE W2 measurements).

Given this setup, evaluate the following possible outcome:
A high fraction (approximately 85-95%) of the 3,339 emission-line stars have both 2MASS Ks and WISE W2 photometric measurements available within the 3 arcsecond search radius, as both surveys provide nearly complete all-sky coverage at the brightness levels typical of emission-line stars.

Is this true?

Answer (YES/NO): NO